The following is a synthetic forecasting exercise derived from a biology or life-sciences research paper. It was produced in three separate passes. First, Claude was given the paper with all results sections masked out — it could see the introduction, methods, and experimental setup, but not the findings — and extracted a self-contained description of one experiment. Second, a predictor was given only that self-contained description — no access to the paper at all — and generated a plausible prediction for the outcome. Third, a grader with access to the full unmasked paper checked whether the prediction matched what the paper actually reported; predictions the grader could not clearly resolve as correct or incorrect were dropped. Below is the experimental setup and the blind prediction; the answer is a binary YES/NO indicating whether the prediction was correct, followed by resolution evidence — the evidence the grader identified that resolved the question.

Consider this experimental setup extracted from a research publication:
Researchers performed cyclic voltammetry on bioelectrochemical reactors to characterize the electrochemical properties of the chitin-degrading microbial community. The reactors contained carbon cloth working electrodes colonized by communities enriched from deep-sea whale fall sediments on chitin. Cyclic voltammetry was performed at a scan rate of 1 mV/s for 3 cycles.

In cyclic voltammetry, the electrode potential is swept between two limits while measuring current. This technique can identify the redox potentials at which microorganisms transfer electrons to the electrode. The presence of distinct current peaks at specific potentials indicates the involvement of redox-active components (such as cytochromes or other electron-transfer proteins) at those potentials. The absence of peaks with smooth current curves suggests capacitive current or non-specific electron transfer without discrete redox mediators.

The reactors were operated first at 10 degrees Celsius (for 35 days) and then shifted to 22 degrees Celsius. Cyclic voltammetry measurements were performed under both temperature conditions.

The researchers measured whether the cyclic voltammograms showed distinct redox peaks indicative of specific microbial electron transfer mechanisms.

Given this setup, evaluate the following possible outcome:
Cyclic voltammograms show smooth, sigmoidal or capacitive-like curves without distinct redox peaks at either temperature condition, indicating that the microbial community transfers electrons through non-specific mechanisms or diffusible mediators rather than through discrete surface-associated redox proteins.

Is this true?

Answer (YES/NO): NO